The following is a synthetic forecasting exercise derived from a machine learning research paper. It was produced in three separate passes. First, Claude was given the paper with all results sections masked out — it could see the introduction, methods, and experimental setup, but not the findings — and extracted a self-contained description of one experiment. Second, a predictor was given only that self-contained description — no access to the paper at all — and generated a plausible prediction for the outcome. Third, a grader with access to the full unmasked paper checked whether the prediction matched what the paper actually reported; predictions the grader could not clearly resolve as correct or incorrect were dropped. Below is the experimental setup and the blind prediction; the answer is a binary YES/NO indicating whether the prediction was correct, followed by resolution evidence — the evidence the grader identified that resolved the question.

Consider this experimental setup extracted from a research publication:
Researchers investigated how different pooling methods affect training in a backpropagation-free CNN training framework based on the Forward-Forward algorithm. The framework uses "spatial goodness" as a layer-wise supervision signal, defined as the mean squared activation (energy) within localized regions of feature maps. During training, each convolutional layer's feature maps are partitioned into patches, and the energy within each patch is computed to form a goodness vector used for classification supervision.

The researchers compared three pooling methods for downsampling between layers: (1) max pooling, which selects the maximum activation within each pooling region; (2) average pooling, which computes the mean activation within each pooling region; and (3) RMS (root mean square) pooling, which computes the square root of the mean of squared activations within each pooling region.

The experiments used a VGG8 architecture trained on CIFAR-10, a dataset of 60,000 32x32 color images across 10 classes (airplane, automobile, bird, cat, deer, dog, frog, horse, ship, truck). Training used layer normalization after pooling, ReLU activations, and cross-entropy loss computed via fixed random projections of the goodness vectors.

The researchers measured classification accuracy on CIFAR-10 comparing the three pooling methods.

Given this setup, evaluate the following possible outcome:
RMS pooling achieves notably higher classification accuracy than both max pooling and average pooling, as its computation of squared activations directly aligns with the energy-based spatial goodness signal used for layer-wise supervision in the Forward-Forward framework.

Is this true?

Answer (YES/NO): NO